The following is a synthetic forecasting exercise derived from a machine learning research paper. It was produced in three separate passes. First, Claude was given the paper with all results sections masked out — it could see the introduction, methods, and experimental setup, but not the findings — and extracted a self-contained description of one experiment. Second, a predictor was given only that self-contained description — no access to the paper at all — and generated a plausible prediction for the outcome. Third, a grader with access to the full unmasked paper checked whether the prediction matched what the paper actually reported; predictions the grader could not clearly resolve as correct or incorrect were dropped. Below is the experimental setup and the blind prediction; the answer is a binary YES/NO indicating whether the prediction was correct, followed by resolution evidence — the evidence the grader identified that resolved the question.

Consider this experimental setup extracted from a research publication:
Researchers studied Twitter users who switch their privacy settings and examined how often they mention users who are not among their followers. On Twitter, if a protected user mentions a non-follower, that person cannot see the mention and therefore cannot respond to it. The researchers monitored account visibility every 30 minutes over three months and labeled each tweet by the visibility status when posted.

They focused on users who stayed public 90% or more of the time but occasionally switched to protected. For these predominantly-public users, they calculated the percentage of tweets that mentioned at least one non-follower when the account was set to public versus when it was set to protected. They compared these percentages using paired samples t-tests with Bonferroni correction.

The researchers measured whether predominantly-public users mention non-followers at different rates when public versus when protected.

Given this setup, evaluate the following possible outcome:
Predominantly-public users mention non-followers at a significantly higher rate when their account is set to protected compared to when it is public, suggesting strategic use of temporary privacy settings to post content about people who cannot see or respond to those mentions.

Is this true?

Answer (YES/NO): YES